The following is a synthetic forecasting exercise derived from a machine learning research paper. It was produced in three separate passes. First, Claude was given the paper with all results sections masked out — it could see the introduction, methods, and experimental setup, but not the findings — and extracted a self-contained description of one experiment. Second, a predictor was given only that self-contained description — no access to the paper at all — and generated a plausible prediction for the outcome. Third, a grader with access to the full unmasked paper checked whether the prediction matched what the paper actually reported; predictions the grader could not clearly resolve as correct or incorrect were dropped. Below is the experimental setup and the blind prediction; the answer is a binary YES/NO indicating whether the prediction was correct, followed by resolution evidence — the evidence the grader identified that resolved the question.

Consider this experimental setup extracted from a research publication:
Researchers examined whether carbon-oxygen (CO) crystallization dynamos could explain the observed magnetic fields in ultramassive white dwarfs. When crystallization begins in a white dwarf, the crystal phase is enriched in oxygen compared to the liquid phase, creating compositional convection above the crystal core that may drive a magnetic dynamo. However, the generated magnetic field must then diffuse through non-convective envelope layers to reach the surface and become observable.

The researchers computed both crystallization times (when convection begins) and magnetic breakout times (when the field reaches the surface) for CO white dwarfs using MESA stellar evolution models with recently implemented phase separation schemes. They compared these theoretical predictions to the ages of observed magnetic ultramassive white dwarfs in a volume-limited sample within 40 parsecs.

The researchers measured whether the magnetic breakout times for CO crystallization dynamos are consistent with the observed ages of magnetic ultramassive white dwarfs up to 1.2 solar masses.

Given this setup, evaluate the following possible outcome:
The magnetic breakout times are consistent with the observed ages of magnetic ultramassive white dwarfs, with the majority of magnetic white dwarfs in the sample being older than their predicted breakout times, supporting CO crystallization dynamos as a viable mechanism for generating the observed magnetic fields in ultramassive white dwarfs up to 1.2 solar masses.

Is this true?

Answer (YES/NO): NO